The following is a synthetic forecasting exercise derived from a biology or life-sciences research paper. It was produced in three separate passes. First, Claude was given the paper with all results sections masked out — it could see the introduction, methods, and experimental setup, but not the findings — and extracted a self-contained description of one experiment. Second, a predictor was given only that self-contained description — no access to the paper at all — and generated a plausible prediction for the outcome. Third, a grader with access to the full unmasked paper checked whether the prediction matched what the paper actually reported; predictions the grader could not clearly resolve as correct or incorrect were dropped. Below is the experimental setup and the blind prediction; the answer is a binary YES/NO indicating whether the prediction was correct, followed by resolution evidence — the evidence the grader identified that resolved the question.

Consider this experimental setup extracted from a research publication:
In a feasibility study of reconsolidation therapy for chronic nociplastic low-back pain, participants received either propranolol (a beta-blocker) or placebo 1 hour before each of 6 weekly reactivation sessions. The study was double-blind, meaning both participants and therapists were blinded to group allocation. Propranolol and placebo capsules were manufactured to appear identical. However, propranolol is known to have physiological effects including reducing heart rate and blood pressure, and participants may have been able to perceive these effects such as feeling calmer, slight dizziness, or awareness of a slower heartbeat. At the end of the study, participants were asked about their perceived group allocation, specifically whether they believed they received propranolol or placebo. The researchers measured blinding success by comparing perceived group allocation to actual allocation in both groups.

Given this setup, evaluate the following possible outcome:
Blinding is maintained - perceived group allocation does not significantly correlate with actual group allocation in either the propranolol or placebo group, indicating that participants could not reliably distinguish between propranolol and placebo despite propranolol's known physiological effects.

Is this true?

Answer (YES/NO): YES